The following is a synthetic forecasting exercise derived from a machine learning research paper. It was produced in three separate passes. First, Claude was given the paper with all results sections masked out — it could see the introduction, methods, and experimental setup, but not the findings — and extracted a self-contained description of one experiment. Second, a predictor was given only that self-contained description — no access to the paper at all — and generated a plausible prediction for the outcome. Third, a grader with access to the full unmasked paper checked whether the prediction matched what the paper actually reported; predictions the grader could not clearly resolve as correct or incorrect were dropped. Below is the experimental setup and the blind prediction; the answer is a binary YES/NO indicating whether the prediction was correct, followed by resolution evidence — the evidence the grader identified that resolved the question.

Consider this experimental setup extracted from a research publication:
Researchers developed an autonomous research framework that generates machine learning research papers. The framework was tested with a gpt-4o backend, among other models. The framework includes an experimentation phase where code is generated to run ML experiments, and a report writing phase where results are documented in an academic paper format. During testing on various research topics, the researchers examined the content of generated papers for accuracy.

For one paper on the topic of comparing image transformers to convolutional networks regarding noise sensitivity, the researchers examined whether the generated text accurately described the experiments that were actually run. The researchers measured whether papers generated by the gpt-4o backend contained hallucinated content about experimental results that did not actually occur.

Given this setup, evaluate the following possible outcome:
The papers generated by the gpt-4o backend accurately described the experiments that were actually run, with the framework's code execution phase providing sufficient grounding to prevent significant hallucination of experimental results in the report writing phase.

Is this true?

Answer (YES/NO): NO